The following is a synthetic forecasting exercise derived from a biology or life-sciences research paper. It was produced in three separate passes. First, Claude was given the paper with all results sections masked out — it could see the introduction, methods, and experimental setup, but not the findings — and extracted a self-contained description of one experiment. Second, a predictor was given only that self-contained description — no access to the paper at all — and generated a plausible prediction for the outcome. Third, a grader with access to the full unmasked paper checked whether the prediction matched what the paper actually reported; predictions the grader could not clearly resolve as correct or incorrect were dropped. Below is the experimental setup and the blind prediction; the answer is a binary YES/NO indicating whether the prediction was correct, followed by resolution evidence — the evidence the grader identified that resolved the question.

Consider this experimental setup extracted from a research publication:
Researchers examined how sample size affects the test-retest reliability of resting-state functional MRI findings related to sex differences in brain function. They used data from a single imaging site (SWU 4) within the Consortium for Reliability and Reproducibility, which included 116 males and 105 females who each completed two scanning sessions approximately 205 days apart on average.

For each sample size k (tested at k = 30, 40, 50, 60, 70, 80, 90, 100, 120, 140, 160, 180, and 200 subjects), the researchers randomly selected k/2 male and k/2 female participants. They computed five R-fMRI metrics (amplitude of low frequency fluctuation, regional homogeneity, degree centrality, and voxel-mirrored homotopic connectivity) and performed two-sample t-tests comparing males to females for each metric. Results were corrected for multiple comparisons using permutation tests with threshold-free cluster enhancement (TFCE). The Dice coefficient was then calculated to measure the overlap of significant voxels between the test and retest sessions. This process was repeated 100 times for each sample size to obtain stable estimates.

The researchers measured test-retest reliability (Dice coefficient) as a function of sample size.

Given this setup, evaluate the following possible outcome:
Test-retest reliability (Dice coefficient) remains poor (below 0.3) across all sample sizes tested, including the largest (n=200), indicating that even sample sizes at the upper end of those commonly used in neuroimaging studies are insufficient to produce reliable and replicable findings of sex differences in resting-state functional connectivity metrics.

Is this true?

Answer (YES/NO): NO